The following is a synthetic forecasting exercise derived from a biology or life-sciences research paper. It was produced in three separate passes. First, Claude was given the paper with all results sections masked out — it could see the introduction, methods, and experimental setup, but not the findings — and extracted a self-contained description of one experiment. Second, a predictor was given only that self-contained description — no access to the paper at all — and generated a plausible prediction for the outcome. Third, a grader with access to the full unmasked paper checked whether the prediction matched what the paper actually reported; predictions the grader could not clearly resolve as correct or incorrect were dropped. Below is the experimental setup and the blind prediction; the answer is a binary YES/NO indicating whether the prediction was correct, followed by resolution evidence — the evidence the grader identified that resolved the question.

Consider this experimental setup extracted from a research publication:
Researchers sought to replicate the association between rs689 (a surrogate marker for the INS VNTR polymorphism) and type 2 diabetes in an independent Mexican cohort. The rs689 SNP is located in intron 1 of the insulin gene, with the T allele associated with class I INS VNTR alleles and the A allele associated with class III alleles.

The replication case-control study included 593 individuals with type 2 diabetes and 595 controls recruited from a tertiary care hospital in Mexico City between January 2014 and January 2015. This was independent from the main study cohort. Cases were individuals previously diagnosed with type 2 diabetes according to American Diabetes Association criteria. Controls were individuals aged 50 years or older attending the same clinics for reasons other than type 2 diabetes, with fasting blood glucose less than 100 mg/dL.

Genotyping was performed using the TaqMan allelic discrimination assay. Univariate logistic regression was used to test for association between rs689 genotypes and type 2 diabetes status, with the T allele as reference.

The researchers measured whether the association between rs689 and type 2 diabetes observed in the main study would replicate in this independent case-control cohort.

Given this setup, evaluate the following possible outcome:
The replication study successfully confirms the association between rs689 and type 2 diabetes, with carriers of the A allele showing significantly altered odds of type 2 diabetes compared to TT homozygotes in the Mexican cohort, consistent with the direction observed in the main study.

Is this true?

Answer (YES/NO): NO